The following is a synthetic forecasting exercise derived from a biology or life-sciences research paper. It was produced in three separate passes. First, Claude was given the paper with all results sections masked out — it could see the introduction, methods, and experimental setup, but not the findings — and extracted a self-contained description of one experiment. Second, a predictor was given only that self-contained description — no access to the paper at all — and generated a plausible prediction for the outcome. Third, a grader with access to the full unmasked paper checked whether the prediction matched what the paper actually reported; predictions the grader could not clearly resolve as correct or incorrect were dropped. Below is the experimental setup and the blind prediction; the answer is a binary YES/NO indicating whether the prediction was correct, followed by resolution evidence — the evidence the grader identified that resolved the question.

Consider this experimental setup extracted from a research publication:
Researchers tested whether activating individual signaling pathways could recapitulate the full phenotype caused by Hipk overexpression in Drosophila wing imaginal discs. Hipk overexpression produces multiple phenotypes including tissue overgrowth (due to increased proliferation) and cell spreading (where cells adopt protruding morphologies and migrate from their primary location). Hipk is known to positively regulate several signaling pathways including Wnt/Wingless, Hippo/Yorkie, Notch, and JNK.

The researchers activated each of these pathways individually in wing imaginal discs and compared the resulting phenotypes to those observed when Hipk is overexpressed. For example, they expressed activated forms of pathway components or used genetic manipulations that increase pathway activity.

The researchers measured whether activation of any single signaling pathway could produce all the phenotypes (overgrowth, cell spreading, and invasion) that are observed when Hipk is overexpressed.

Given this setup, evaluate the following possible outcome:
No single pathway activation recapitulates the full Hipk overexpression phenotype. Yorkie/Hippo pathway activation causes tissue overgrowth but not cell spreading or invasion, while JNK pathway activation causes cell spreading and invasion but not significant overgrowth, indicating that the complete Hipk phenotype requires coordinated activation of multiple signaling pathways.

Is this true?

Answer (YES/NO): YES